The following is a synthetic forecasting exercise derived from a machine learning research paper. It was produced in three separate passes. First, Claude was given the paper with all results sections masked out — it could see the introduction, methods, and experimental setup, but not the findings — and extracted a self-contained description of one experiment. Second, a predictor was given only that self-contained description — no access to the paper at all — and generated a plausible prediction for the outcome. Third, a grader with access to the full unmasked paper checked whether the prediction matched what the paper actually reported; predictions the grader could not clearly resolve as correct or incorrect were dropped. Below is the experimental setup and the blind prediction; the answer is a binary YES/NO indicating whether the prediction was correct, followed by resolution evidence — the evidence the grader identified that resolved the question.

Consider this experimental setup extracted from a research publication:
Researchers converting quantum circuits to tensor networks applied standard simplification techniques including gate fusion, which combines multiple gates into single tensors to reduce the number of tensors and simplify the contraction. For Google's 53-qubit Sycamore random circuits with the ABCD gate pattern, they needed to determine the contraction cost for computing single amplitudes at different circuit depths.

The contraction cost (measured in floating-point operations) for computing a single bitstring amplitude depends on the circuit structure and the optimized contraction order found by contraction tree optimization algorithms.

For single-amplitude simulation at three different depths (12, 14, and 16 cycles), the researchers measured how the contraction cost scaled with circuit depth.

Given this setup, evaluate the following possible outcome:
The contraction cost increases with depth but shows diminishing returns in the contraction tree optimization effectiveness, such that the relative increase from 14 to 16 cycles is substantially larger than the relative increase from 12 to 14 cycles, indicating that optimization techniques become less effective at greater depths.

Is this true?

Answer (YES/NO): YES